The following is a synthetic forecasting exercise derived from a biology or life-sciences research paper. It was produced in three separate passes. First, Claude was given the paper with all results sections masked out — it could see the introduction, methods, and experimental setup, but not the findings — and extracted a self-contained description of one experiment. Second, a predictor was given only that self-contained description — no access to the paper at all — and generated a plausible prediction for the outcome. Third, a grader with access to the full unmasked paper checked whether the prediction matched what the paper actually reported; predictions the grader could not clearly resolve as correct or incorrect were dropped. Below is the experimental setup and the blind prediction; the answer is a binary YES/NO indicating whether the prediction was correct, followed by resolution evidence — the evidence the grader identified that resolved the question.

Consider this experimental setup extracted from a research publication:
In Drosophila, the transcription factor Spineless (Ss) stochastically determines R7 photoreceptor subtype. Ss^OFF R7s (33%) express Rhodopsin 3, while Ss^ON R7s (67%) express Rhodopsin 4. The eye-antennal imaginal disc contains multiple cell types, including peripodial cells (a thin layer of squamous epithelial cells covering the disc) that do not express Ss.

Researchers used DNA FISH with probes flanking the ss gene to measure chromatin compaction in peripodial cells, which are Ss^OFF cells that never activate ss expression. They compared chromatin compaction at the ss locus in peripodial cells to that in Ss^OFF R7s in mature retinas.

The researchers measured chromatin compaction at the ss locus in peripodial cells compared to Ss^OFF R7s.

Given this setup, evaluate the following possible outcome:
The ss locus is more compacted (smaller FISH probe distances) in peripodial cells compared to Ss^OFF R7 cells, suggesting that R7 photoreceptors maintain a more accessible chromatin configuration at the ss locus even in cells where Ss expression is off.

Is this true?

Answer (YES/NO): NO